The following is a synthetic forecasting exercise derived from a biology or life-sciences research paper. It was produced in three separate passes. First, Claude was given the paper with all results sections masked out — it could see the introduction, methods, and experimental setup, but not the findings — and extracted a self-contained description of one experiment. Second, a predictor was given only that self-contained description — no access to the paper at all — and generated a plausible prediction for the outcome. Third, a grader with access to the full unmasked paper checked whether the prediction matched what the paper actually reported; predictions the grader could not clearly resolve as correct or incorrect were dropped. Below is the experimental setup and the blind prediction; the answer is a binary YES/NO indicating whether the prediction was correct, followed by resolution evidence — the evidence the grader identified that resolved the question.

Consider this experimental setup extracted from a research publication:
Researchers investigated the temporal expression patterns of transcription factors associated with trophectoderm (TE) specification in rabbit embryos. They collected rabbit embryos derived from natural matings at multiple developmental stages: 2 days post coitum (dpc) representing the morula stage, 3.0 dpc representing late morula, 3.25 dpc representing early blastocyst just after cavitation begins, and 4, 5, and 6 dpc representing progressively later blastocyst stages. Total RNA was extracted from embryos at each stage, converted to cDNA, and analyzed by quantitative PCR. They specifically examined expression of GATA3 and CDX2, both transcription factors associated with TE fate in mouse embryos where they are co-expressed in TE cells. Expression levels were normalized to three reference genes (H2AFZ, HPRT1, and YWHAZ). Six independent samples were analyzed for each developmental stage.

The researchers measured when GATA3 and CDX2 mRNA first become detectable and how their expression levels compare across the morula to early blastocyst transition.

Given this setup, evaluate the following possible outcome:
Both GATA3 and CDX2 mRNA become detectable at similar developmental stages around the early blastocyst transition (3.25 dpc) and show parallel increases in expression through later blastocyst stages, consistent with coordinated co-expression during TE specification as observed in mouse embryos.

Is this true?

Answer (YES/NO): NO